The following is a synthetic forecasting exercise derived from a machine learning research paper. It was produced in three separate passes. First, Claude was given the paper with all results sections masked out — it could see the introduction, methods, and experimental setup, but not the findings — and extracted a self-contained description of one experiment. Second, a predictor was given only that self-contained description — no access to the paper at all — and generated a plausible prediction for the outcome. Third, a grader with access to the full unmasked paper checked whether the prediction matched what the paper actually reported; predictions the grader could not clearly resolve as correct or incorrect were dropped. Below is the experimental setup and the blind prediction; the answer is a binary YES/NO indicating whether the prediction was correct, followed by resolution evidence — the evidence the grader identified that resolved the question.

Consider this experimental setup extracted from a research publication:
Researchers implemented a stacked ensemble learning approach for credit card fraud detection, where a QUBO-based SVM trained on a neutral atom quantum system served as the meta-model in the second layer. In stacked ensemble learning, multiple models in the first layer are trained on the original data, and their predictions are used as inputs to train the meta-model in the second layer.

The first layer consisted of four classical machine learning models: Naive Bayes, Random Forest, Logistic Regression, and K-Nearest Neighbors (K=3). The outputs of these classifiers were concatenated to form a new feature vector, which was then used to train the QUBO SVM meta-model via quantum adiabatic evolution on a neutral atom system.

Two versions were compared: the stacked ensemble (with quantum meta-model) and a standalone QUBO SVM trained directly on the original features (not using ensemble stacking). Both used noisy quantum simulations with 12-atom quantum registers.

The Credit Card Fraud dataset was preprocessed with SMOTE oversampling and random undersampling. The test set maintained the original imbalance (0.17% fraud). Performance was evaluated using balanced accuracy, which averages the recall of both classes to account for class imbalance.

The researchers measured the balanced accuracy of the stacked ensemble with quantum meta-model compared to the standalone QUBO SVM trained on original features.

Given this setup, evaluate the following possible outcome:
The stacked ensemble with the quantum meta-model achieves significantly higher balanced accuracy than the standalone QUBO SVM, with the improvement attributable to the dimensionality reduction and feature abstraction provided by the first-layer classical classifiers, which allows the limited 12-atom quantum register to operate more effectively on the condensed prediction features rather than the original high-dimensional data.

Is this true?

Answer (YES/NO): NO